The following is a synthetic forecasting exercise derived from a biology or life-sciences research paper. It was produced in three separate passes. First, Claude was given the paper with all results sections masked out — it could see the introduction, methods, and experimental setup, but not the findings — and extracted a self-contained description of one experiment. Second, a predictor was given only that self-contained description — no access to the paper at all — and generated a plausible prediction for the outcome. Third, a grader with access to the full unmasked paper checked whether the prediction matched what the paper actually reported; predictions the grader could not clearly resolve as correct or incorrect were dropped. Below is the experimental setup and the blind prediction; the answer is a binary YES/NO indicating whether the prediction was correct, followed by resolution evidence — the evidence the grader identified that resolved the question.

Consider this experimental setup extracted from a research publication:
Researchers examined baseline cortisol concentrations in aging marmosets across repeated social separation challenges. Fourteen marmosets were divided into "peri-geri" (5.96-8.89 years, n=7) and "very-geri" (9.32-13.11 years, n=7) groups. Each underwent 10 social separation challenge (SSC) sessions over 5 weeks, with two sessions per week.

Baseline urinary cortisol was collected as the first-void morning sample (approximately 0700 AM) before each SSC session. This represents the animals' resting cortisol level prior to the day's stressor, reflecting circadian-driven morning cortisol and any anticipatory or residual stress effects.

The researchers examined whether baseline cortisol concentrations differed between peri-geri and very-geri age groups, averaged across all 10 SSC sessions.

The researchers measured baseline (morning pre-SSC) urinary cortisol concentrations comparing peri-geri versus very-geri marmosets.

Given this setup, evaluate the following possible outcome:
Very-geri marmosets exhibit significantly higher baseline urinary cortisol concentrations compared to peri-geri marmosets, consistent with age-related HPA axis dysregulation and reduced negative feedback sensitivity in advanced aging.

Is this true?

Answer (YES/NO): NO